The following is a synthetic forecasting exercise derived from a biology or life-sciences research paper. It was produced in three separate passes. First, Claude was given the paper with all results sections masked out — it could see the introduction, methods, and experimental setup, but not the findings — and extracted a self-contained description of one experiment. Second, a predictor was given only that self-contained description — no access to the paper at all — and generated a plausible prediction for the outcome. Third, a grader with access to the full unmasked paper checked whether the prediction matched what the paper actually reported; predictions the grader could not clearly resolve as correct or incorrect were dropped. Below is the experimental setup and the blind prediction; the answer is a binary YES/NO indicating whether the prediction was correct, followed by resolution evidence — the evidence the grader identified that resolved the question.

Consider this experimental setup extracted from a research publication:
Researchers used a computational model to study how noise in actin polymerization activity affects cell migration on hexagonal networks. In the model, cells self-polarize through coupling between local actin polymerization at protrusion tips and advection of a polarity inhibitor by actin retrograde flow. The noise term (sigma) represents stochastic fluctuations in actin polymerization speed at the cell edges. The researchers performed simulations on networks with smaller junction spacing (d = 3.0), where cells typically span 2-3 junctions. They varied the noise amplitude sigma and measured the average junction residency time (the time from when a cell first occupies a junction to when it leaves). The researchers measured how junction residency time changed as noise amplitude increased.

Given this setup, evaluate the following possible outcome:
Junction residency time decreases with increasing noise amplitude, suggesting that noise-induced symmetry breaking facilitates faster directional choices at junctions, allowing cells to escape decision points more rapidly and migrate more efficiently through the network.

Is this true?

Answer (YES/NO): NO